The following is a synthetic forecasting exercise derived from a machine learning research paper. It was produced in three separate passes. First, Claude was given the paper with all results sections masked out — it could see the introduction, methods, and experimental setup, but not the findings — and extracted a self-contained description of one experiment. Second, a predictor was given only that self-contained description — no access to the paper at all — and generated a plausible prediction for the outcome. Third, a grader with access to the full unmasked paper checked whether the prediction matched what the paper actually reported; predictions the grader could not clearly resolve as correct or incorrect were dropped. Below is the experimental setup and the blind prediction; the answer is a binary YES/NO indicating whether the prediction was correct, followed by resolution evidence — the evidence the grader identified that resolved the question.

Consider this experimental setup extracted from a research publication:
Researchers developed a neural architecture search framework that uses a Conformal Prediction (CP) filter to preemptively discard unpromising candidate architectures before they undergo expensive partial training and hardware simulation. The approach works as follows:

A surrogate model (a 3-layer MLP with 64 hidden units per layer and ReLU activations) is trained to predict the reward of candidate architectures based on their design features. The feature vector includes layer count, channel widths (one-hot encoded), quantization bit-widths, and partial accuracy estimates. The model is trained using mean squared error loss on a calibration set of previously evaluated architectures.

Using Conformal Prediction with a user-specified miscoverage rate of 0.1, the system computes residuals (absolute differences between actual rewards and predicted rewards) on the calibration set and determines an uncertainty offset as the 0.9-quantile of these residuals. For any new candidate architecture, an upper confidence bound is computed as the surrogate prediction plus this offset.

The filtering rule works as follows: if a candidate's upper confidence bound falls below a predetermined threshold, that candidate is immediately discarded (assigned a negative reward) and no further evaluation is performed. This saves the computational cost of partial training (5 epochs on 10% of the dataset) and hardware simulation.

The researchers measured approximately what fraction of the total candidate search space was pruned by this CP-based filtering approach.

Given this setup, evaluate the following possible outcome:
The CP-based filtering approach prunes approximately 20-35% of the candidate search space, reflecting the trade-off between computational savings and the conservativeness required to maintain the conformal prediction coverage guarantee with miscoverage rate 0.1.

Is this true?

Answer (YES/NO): YES